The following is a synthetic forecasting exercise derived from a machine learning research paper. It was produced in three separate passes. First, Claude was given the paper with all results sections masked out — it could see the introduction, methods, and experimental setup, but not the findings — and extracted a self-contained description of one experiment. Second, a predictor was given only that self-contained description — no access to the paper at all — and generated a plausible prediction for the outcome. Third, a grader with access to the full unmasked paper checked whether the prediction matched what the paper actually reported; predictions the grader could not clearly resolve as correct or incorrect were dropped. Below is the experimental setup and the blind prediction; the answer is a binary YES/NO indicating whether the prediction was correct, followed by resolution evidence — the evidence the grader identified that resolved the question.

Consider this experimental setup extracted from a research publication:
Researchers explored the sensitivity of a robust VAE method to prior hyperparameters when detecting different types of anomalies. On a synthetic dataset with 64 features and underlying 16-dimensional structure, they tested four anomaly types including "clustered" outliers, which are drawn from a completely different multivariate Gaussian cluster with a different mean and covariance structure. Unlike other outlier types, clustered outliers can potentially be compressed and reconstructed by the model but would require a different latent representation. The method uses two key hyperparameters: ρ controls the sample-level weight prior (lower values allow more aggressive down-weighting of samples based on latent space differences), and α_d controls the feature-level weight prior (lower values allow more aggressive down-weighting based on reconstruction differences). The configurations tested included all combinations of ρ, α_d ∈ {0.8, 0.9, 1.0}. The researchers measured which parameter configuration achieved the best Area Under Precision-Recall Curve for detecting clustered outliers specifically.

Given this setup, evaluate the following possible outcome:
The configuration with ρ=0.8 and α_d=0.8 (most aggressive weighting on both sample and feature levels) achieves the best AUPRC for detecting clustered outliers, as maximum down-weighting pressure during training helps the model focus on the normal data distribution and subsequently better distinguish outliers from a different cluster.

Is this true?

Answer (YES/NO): NO